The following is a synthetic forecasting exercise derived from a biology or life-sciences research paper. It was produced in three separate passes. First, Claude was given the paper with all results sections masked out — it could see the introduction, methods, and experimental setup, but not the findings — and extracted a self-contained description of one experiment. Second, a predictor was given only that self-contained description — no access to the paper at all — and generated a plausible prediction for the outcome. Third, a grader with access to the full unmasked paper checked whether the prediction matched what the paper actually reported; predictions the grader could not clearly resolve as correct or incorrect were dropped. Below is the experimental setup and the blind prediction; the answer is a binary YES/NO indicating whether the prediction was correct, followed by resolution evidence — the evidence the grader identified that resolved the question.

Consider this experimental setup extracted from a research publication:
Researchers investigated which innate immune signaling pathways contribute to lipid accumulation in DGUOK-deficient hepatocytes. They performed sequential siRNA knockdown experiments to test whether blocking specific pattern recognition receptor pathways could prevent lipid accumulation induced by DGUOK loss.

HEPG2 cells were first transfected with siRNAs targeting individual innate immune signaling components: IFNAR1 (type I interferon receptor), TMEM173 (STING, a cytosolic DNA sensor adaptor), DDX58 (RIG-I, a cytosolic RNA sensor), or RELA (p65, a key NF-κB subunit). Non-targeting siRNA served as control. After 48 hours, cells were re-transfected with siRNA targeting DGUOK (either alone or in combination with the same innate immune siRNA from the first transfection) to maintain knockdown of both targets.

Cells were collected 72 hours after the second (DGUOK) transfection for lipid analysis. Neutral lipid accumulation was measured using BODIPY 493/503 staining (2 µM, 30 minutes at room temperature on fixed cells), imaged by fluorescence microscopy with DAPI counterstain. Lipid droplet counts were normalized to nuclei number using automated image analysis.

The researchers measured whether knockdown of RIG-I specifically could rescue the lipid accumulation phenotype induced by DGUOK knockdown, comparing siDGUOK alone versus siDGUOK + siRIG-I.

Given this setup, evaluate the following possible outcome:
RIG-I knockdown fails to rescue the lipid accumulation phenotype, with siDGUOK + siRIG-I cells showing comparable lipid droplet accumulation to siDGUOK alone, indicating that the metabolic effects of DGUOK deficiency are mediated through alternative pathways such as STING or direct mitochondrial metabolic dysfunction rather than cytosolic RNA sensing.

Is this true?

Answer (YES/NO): NO